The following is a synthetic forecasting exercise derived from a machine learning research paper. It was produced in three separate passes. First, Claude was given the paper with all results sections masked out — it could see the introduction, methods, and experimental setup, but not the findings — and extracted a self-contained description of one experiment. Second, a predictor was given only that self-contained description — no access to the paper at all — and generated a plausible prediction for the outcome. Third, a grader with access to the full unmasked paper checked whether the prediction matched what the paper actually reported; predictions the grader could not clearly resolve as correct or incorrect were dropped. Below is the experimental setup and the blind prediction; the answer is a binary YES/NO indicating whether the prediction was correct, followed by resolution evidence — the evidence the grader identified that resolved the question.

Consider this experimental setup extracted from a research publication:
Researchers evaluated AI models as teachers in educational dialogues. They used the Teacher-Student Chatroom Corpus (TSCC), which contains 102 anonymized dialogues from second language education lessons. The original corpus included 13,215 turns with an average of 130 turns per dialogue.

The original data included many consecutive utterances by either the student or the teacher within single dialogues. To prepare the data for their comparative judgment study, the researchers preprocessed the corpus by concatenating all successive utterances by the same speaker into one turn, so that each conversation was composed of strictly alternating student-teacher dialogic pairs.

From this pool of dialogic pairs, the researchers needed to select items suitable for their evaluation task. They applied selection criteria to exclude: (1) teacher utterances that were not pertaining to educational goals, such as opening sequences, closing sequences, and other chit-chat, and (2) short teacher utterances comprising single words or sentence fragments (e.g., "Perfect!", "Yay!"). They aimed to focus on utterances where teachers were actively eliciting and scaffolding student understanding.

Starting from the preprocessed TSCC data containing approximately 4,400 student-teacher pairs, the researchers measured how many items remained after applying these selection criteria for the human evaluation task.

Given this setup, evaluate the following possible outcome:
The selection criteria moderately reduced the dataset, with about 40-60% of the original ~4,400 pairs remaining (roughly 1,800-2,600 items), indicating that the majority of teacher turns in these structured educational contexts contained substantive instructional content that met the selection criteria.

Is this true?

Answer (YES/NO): NO